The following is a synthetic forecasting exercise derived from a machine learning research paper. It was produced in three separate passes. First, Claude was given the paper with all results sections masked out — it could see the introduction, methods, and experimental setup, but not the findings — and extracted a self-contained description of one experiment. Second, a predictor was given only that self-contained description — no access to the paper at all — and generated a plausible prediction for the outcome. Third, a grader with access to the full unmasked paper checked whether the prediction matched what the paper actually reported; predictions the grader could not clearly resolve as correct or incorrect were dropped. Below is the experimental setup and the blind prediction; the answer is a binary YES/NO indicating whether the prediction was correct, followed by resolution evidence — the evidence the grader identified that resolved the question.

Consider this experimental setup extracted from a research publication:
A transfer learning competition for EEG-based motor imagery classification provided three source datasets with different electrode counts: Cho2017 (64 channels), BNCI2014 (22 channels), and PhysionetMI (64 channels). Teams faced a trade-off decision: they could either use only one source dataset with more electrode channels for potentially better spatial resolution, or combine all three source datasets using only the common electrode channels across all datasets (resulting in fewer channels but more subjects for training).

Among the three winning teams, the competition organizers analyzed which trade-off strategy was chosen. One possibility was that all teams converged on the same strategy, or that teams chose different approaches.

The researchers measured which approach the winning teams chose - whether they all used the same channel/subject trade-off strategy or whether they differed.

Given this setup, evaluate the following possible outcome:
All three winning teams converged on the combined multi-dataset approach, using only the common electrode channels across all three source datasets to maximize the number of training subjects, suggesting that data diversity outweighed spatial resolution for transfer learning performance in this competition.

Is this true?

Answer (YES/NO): NO